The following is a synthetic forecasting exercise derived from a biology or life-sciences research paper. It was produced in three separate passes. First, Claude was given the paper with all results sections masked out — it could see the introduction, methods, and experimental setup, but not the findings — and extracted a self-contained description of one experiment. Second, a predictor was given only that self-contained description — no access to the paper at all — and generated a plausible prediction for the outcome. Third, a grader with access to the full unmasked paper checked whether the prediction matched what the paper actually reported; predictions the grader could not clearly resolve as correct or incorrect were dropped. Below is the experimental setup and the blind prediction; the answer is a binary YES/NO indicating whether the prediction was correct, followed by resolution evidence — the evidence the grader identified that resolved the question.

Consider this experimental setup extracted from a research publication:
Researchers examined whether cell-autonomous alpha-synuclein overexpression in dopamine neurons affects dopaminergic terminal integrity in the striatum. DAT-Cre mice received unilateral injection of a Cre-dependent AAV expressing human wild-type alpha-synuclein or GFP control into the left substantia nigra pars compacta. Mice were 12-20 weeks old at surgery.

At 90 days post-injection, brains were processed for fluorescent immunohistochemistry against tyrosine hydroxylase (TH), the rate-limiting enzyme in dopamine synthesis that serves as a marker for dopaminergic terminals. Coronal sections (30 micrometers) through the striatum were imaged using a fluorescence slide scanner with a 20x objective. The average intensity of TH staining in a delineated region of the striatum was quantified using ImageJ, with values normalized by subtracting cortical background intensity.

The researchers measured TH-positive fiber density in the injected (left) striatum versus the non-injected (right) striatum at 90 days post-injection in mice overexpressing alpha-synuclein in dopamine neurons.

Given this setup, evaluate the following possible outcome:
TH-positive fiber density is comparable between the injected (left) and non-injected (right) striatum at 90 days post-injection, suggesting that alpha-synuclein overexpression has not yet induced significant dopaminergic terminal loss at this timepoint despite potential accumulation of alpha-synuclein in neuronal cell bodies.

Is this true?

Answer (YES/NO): YES